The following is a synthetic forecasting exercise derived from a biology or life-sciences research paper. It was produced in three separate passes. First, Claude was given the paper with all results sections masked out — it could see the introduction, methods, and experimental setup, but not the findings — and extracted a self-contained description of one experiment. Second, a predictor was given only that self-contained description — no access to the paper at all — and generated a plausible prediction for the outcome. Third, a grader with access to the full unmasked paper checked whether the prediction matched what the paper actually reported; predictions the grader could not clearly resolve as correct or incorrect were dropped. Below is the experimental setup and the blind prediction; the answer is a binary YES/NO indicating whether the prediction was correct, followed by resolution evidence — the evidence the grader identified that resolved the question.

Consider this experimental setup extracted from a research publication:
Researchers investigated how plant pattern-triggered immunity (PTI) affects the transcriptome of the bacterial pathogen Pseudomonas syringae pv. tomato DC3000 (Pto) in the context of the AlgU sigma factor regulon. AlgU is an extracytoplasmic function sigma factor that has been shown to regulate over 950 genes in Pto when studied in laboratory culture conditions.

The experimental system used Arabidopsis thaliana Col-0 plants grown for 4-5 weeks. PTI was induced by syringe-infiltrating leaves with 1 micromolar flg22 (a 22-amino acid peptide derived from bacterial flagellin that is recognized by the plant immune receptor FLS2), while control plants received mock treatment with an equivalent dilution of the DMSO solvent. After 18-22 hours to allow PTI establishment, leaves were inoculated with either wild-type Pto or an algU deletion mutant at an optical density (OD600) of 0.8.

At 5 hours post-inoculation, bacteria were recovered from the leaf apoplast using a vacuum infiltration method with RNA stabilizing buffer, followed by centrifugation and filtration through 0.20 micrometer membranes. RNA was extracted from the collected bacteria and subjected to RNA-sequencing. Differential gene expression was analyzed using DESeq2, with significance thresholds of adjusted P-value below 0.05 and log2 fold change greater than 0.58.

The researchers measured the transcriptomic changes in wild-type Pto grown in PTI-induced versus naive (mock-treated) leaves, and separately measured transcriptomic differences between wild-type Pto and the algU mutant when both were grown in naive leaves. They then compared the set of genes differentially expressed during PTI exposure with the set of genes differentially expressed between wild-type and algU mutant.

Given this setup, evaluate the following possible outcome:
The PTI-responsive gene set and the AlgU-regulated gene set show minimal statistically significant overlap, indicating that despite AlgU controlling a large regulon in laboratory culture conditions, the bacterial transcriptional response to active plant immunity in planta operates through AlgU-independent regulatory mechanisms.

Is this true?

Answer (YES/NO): NO